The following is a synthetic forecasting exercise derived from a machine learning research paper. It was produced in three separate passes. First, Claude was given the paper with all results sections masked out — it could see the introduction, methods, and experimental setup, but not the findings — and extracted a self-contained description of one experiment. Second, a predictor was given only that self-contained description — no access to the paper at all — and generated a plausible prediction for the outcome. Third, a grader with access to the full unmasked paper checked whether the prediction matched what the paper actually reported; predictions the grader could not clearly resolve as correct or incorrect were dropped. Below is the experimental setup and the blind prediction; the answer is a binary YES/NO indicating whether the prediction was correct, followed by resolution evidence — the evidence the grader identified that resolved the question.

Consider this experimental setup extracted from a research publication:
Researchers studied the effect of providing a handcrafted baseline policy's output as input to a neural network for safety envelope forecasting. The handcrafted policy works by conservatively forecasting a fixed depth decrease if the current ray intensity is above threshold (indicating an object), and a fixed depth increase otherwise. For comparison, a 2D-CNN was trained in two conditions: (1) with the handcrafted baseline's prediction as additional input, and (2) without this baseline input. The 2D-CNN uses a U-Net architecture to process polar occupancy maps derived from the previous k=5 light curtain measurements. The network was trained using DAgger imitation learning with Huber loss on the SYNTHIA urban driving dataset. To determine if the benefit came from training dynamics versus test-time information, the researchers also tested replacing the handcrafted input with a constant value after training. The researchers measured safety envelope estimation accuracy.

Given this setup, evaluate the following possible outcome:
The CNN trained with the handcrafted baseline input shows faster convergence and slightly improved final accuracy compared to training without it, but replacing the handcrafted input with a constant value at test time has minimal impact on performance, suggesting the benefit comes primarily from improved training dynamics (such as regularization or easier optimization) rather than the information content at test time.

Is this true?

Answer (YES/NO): NO